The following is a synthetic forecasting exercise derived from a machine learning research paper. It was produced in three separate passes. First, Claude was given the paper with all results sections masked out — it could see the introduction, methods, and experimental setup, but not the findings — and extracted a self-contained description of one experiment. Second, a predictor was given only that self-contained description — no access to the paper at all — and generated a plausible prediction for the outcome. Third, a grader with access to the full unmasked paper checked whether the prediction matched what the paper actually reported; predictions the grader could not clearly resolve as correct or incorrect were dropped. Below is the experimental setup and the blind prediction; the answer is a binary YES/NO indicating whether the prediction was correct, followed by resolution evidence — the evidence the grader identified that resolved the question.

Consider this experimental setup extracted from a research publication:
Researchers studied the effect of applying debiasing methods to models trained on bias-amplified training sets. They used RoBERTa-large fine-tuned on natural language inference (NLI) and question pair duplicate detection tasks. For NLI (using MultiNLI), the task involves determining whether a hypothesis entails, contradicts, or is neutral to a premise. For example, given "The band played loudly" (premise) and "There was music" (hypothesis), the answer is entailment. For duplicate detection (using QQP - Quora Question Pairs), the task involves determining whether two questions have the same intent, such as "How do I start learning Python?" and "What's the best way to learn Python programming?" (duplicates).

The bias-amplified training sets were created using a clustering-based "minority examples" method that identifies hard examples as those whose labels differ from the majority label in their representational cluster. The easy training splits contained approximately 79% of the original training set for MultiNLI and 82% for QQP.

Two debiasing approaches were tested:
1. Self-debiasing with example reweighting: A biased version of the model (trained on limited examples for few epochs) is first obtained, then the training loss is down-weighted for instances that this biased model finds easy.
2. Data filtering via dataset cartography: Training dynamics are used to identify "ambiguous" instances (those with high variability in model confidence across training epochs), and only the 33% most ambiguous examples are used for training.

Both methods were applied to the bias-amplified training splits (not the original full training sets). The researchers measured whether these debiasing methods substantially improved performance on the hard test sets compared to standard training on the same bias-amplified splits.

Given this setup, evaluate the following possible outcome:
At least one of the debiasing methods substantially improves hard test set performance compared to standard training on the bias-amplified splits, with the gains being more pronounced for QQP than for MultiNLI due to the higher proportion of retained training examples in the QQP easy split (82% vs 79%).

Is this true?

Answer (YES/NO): NO